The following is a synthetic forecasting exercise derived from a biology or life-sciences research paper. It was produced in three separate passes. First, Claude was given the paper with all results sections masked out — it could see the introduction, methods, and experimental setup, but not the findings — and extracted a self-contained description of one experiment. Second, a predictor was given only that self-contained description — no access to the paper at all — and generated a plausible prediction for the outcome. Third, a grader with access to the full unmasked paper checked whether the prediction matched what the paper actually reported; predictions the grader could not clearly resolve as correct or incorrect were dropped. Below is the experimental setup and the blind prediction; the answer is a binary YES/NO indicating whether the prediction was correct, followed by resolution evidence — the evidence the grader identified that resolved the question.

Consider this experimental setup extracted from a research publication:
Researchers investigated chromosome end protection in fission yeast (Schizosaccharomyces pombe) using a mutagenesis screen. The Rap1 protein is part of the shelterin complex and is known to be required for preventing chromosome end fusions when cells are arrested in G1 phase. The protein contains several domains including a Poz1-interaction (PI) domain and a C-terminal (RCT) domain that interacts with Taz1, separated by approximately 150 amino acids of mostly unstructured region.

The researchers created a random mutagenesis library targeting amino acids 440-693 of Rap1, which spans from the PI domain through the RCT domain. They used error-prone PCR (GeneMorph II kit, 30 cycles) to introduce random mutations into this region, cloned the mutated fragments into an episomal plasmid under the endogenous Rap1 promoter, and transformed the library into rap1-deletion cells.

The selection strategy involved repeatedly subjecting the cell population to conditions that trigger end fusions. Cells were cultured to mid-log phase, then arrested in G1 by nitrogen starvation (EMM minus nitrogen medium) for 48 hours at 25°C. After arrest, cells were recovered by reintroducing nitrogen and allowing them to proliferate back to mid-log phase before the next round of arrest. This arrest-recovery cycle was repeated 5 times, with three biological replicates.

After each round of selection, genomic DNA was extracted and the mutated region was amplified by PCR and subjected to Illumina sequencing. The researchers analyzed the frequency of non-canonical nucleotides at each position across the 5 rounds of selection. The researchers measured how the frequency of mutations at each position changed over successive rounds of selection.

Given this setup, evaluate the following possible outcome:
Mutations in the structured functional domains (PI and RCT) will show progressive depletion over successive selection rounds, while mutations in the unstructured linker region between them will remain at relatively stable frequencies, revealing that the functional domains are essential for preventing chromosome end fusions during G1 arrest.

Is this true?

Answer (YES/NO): NO